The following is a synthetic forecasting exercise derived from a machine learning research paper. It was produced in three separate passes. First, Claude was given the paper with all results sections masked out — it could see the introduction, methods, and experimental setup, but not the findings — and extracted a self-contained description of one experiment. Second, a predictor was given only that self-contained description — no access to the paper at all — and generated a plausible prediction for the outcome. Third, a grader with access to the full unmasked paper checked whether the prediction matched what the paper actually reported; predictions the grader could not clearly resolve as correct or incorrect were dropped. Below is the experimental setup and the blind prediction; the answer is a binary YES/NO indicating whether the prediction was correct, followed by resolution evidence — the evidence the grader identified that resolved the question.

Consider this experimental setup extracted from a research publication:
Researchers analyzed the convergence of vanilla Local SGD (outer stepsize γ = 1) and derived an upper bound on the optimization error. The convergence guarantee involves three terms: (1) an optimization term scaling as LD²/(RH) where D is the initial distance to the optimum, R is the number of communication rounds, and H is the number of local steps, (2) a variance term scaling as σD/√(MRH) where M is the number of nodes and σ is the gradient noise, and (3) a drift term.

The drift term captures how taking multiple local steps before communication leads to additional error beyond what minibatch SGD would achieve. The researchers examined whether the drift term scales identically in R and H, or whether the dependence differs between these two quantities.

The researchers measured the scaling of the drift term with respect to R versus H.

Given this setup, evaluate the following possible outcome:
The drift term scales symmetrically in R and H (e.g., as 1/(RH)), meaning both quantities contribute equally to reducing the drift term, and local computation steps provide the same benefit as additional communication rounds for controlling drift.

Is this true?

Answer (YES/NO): NO